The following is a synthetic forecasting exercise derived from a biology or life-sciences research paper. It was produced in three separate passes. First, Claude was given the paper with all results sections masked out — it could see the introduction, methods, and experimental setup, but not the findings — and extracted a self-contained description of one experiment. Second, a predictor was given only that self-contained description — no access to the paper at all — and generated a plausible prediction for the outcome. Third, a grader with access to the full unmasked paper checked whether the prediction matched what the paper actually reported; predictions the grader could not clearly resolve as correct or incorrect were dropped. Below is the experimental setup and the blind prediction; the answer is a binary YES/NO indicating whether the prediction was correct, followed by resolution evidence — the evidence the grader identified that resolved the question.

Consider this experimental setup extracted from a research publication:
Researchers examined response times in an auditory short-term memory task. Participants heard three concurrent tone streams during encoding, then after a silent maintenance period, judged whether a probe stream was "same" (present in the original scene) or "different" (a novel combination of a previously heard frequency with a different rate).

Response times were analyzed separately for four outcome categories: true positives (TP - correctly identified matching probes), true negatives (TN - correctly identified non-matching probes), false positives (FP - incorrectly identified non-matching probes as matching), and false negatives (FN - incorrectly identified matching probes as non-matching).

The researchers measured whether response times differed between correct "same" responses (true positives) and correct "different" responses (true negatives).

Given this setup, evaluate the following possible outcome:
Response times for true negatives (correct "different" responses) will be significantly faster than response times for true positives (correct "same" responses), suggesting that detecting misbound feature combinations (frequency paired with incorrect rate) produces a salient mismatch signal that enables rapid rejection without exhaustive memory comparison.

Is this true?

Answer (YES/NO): NO